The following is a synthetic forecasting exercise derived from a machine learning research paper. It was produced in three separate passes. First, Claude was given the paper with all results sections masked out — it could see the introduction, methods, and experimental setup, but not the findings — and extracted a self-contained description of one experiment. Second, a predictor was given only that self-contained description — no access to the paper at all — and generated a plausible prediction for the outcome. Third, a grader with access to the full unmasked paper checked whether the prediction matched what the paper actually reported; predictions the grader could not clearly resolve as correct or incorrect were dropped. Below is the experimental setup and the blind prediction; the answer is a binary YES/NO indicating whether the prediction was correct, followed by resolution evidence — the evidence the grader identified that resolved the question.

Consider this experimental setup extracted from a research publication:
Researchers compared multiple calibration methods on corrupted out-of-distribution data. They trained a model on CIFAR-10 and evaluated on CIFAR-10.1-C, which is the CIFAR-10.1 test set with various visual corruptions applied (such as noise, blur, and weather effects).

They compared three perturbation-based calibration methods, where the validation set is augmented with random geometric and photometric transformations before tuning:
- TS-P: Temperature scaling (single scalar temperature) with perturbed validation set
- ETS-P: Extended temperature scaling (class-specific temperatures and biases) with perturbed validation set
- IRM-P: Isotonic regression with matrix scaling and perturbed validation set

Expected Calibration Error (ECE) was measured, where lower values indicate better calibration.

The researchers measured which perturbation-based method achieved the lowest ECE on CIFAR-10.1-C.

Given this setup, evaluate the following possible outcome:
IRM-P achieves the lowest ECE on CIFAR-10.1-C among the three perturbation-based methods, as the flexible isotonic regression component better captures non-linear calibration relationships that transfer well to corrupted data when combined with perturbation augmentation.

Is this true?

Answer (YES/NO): NO